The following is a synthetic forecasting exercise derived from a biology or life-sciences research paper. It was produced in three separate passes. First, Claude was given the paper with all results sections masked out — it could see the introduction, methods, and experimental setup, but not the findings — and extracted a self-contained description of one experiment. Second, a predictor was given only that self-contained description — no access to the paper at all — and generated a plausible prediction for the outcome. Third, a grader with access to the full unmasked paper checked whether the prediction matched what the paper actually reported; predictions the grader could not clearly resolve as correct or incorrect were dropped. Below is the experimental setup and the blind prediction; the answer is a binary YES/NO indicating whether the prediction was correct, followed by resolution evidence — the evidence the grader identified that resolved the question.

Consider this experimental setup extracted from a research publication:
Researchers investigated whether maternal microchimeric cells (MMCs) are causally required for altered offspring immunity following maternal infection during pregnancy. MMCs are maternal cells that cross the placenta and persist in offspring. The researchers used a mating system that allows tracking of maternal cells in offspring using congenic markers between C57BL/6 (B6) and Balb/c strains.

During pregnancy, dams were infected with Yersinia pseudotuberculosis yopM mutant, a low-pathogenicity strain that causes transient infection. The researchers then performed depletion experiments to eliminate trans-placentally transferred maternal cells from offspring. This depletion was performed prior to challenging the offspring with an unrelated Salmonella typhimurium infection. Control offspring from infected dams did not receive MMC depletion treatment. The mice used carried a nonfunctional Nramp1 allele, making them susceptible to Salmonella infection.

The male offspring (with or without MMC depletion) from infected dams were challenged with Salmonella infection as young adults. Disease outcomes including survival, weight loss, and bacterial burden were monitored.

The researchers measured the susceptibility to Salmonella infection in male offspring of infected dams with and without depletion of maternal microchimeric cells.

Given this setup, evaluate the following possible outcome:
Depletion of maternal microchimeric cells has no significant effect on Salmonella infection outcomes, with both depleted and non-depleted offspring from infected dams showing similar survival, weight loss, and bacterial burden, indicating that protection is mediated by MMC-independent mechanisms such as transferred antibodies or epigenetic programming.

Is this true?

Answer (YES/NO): NO